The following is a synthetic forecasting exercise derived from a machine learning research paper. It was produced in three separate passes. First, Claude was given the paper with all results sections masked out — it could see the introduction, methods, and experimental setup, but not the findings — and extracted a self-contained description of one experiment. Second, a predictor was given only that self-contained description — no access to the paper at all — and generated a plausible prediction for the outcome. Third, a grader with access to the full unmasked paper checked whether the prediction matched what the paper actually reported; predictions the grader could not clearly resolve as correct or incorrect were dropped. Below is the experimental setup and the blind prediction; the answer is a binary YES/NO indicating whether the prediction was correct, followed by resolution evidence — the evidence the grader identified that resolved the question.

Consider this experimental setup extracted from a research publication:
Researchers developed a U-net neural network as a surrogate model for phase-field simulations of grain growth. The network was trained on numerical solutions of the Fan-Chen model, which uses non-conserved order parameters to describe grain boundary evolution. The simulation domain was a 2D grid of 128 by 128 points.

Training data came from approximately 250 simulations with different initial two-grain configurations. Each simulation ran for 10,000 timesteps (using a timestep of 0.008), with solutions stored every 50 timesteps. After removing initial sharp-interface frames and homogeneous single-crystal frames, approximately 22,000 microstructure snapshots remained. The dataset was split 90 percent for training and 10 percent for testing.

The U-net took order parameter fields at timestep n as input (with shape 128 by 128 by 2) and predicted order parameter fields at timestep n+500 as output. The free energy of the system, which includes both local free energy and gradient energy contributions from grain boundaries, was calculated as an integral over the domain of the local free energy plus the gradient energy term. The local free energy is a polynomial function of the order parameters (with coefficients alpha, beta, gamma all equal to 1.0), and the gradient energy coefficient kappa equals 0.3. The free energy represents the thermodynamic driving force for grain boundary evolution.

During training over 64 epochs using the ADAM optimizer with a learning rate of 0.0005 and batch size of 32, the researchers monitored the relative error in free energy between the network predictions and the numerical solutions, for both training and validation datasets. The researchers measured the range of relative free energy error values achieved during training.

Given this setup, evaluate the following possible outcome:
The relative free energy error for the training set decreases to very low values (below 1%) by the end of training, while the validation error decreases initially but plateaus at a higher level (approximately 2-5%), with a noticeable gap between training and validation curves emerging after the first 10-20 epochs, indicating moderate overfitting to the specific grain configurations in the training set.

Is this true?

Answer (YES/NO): NO